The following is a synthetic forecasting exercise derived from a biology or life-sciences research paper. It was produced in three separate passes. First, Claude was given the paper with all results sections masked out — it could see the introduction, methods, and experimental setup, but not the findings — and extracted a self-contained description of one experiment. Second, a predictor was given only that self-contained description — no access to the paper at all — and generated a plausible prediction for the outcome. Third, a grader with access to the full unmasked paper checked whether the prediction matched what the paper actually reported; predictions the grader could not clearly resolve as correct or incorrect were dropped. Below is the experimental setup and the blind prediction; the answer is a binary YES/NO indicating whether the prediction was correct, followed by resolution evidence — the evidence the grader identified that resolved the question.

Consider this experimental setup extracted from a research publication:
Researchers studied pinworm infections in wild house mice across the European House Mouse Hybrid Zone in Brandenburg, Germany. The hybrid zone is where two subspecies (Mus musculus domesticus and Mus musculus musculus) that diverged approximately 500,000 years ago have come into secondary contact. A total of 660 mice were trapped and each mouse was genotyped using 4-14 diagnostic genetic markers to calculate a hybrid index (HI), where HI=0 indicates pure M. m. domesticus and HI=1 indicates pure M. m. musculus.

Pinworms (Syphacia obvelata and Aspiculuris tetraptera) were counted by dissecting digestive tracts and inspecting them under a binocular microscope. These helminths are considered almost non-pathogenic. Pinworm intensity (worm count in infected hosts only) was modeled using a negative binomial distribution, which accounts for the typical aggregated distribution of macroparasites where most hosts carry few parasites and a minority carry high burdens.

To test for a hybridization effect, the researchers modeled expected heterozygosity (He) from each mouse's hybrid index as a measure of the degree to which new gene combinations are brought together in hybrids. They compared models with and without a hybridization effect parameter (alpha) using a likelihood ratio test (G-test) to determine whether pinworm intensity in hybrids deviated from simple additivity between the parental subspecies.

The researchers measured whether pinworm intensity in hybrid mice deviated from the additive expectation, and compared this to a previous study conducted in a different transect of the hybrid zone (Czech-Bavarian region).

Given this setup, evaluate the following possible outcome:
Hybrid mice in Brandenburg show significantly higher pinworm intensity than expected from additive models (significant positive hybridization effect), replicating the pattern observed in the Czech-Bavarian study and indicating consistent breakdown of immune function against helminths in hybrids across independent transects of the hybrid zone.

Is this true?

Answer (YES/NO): NO